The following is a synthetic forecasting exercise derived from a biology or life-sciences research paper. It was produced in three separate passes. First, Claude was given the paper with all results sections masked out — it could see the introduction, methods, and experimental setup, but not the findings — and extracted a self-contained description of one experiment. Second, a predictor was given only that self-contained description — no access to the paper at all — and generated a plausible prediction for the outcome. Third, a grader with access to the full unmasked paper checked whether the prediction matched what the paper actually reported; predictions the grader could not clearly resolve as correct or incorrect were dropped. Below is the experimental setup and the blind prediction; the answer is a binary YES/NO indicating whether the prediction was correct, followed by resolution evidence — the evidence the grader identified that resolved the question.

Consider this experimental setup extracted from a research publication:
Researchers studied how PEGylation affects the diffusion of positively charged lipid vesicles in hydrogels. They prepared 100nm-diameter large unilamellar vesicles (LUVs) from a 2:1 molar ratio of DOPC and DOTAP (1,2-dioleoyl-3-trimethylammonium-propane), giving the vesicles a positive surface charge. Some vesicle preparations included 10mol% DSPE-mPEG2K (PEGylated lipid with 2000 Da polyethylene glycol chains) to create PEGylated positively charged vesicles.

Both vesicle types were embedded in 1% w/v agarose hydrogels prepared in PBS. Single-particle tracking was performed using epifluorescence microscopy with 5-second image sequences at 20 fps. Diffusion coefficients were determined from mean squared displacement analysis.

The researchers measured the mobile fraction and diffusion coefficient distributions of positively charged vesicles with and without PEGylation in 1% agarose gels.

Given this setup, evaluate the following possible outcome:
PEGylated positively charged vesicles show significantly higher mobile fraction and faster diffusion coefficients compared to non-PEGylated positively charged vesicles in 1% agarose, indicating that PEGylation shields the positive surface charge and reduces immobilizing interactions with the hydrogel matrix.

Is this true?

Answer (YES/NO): YES